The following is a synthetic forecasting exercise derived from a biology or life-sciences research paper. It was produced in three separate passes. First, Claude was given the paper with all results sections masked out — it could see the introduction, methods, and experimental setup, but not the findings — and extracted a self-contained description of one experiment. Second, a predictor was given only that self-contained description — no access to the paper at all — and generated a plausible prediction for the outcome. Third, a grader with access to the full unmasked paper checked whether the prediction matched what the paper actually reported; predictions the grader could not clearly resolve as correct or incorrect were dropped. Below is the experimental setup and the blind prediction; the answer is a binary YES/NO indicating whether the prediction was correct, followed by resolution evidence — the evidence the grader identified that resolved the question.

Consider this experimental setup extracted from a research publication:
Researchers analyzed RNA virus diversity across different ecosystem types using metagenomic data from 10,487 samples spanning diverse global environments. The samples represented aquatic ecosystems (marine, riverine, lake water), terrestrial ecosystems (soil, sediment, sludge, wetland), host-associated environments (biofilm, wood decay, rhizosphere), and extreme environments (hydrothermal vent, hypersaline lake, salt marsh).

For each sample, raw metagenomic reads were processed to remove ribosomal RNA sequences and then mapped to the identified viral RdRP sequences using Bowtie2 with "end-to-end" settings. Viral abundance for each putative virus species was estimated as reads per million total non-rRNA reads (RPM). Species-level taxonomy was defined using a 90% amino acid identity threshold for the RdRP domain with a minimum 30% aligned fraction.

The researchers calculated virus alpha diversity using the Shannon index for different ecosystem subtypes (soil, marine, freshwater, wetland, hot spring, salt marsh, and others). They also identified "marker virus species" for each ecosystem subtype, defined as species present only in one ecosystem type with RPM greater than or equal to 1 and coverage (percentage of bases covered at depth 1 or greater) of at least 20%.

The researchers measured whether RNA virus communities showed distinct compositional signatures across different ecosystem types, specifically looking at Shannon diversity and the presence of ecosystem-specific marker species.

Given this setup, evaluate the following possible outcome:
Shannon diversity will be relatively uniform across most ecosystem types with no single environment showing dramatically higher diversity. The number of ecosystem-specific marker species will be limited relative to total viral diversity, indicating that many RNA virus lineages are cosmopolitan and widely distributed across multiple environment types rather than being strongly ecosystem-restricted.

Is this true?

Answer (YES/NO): NO